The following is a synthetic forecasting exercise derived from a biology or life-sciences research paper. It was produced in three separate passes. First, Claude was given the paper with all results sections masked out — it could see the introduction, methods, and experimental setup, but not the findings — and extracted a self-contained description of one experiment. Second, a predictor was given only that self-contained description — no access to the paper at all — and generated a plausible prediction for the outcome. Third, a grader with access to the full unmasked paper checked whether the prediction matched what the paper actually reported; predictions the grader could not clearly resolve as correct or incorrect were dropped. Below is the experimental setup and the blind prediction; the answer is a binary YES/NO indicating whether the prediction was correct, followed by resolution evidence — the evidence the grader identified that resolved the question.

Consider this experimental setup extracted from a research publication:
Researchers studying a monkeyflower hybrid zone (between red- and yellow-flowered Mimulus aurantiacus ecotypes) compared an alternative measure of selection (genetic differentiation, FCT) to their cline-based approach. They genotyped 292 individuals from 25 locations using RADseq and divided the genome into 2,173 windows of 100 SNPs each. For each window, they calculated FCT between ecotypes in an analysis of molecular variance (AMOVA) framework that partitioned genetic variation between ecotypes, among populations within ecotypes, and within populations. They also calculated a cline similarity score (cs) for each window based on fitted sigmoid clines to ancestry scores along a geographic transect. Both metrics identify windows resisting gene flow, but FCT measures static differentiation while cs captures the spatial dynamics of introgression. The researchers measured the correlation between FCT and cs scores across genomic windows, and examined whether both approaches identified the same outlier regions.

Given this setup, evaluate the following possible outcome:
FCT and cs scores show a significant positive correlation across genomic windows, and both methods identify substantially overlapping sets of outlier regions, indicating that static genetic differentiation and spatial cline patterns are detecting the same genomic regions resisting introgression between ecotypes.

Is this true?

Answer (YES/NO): NO